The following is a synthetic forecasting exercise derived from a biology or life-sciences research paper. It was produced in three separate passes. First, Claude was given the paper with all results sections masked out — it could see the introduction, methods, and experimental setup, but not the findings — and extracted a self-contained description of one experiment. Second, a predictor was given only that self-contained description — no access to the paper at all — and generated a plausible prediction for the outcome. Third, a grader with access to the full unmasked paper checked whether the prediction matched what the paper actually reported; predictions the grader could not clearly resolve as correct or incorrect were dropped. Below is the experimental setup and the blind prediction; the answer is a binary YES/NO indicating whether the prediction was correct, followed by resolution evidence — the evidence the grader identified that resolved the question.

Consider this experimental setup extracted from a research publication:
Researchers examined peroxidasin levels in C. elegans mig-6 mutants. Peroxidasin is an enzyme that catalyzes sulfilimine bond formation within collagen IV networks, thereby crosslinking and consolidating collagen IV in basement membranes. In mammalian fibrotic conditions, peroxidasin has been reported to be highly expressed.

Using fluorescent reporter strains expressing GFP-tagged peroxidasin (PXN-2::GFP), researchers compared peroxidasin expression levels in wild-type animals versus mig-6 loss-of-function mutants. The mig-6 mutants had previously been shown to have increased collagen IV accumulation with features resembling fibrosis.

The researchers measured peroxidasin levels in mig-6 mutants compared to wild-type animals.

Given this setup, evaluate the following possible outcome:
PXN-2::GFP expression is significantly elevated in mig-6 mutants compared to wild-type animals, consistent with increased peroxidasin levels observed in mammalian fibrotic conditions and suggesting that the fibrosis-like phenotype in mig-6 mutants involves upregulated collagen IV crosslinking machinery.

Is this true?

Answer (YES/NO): YES